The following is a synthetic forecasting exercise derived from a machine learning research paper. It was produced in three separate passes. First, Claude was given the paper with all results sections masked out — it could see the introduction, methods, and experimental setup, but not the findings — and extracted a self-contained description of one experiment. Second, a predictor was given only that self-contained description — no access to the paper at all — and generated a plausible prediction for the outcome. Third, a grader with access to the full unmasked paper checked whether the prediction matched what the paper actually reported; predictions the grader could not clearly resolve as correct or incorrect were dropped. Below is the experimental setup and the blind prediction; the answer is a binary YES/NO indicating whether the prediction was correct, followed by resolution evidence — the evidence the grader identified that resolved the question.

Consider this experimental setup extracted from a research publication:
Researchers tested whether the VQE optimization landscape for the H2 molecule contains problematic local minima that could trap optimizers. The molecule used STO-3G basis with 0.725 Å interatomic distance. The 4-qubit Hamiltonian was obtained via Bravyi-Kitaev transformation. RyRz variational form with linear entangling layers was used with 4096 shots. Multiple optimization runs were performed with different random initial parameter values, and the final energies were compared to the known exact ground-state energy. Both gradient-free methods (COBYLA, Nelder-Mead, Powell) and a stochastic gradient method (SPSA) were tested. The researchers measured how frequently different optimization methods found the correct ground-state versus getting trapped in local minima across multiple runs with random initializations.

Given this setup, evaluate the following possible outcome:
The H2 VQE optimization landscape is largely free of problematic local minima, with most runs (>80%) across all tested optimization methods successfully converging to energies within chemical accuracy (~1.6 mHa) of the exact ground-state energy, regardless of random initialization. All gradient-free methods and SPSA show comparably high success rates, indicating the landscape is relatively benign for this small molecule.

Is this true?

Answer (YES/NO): NO